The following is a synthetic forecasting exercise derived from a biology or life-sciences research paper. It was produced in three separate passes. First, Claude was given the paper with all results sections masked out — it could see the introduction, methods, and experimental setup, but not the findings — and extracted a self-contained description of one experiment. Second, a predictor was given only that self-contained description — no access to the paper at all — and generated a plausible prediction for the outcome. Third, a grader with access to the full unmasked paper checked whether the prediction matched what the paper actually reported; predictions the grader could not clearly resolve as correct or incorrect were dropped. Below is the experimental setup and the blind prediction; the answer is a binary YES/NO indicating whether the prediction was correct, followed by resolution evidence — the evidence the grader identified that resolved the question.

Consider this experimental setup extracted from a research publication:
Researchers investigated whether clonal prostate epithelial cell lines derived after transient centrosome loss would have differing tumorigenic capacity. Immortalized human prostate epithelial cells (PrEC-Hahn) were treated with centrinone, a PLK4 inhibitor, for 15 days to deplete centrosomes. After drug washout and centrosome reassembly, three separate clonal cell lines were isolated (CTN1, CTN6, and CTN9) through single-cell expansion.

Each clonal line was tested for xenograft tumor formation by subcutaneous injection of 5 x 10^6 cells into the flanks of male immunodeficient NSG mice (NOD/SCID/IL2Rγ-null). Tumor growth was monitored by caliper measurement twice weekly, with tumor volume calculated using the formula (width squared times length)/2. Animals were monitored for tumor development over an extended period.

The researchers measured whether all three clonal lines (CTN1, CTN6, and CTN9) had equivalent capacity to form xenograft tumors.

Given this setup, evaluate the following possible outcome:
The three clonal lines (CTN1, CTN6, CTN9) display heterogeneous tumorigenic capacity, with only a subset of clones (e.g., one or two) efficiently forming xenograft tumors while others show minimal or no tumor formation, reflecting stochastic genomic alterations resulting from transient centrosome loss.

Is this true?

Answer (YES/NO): YES